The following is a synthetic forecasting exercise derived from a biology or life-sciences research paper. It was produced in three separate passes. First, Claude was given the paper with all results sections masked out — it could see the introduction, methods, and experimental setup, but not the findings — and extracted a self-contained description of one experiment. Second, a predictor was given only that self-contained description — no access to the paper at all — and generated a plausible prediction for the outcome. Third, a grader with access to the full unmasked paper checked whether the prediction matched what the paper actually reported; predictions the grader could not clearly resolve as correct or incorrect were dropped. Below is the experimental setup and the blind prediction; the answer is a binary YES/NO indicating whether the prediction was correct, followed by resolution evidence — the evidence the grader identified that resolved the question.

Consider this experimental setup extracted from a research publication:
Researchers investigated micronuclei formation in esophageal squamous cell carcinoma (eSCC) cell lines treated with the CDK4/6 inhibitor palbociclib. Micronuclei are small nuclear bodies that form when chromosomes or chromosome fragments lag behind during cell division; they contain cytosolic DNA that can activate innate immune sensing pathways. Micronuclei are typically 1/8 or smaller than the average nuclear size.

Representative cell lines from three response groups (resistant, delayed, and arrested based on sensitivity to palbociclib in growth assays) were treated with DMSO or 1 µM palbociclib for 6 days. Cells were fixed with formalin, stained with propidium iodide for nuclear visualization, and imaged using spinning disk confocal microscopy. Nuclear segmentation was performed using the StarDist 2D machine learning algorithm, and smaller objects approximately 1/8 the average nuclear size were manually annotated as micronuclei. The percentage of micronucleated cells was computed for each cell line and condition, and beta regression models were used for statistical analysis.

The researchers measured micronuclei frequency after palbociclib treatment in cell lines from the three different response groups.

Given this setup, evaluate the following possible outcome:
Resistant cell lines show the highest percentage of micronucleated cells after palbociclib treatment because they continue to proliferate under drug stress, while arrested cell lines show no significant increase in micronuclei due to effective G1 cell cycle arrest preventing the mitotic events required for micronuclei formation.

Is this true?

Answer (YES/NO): NO